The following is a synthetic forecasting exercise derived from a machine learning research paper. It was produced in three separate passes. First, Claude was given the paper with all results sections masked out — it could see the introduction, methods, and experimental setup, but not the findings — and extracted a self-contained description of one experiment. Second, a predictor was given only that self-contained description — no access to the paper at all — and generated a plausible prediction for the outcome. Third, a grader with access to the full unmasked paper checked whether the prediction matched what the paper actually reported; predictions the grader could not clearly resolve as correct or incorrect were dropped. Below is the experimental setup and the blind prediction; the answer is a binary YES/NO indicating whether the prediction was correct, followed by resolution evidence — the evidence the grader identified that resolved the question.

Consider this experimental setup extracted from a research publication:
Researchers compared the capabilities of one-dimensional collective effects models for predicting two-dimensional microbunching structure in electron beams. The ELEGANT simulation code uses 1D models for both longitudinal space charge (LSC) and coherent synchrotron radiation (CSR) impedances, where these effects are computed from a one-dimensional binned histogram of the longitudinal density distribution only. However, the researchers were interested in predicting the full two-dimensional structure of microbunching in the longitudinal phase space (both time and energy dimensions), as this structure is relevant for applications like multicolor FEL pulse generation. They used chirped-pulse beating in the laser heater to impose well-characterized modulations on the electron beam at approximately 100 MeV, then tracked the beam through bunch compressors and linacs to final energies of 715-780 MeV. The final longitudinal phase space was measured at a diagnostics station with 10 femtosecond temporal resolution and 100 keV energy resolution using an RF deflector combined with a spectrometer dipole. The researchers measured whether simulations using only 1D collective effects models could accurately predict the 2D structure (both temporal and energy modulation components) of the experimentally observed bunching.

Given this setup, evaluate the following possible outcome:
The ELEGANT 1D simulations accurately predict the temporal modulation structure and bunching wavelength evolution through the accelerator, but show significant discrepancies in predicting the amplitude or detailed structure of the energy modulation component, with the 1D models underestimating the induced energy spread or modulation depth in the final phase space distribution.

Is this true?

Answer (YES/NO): NO